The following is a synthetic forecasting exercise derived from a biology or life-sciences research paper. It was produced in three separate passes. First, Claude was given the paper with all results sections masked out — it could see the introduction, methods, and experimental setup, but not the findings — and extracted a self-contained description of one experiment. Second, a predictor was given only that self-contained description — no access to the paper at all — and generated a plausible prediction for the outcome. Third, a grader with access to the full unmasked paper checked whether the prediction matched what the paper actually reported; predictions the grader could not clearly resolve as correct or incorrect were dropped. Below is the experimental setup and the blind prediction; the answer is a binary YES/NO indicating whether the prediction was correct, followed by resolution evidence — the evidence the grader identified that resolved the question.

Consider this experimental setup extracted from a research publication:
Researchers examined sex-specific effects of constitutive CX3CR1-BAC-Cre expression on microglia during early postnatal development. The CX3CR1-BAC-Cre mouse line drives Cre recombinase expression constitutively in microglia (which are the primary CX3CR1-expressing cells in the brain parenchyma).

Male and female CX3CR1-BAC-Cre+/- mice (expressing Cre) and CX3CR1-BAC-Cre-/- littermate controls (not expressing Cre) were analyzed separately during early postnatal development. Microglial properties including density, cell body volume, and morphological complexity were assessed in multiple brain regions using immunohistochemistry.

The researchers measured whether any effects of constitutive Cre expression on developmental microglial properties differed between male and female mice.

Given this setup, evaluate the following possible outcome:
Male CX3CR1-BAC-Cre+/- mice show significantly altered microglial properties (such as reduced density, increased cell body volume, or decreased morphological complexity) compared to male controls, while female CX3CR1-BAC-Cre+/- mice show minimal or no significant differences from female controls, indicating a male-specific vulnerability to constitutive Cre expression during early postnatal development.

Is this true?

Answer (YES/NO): NO